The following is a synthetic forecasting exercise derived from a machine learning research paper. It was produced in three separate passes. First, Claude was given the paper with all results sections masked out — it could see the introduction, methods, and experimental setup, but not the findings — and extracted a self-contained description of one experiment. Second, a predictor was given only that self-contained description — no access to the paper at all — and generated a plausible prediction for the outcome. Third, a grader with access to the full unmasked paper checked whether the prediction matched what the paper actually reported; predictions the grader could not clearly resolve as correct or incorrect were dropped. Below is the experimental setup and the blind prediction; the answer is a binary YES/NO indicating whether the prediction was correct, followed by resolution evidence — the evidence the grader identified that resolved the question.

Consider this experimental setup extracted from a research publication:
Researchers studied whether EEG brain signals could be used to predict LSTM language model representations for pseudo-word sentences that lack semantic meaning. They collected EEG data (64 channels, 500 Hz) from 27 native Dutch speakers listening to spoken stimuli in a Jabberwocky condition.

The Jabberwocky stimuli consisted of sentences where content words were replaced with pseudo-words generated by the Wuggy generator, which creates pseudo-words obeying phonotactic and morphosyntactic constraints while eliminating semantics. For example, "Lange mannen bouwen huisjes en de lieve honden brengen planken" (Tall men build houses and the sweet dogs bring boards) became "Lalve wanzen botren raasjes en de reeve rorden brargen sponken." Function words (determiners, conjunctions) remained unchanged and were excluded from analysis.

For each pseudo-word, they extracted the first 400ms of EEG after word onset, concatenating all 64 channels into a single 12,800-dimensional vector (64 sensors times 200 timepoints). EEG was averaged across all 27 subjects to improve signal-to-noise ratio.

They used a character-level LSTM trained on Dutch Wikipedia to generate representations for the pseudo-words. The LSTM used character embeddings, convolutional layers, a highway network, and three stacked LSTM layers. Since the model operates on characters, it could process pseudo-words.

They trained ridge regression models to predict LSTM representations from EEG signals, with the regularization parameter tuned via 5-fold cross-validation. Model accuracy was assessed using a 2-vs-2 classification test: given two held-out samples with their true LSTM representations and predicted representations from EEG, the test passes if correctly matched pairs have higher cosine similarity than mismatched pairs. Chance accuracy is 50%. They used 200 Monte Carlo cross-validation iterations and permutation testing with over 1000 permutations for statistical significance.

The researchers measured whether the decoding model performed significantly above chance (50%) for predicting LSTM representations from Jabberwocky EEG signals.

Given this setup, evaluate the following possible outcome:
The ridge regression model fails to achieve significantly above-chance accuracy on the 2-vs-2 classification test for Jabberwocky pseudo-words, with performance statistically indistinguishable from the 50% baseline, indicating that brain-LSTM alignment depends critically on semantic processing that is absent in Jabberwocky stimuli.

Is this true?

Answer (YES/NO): NO